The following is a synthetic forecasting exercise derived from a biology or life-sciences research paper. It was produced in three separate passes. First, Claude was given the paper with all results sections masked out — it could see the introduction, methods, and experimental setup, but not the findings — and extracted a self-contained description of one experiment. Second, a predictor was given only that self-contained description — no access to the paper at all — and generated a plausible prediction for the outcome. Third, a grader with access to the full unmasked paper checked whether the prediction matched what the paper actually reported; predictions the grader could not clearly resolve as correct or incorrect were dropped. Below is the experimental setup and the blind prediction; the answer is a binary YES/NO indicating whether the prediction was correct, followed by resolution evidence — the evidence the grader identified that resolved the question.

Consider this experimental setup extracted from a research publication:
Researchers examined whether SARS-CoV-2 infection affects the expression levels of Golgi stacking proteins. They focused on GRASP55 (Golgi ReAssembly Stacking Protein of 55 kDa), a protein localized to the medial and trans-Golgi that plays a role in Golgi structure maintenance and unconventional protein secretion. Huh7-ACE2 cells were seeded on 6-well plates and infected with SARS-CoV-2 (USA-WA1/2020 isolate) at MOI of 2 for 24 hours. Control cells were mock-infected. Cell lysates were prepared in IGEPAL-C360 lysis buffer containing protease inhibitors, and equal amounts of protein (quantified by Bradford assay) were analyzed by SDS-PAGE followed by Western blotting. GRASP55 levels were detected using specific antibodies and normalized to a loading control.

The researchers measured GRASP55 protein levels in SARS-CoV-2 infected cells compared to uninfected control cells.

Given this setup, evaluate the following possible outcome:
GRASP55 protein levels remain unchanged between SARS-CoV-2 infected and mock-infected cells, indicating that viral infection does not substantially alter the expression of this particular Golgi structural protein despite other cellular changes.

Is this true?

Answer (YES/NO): NO